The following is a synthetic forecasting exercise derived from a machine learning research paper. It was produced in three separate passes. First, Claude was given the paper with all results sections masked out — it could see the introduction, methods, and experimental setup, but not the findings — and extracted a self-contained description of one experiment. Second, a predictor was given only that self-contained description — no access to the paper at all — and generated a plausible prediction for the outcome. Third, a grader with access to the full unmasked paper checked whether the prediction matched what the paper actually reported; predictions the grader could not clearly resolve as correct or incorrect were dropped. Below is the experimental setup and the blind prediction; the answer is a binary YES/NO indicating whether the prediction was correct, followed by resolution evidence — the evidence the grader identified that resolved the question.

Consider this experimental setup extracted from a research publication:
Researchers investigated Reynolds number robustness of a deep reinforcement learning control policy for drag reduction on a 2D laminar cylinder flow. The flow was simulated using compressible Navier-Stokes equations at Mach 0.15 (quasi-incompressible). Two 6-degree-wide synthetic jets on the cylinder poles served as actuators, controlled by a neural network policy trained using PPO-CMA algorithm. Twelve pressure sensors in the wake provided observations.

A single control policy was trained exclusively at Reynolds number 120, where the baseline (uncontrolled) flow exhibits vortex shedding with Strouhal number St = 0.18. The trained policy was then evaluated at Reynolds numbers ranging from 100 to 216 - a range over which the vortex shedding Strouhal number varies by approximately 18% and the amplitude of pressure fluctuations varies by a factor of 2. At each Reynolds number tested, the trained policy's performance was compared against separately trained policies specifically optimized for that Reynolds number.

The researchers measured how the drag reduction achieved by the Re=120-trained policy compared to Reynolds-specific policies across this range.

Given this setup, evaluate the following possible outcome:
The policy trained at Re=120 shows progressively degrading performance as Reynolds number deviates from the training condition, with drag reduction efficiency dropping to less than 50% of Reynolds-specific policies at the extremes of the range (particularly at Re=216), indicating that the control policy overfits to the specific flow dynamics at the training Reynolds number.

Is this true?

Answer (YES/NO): NO